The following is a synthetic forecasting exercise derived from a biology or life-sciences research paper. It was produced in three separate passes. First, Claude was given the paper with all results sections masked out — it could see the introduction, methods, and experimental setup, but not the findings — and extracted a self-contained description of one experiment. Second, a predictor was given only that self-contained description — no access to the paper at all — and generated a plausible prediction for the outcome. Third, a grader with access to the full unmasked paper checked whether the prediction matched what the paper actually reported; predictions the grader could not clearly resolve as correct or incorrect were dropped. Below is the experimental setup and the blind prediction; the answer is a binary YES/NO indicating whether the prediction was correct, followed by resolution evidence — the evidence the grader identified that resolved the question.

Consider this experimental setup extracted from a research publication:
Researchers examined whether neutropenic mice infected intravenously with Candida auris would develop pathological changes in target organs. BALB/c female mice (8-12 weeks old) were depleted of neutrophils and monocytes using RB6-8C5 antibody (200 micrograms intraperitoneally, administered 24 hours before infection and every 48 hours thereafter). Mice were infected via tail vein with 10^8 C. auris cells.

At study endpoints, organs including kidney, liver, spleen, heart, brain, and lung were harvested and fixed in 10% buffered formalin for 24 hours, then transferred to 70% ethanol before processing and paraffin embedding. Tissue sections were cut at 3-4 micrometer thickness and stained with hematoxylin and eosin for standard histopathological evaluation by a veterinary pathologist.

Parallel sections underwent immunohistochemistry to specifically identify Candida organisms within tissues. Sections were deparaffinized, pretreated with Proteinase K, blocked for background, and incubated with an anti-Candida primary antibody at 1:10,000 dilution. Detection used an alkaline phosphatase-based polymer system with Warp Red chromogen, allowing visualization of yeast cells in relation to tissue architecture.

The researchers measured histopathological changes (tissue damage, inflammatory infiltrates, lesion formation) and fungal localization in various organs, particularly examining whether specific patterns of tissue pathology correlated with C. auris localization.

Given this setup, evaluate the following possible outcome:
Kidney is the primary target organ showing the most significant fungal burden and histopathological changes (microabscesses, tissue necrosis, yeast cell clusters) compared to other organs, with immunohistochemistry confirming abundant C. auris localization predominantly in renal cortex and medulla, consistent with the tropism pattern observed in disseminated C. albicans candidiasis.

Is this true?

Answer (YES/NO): NO